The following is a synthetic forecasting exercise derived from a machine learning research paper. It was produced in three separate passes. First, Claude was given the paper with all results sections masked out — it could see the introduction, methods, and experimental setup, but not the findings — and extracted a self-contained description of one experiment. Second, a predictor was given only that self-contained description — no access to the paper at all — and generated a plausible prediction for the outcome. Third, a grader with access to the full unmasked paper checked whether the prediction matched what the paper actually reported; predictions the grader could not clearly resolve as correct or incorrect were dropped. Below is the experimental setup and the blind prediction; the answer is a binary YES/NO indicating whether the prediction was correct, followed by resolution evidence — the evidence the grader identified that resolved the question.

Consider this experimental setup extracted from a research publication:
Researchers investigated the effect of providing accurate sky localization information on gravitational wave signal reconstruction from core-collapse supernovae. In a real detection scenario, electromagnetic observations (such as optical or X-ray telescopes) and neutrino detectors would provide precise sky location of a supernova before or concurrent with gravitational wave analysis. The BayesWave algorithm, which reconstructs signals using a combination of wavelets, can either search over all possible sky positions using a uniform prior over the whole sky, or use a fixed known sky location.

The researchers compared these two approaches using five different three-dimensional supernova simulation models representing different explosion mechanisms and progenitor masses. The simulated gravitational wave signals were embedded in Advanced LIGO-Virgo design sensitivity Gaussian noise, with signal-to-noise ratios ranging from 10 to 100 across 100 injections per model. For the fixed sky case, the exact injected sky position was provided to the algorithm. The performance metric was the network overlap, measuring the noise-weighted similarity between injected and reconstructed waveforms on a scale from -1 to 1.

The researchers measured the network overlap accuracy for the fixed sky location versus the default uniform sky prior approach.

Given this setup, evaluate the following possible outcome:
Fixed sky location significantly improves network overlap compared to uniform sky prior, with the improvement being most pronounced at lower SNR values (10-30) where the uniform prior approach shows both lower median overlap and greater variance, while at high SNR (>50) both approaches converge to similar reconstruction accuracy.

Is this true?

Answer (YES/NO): NO